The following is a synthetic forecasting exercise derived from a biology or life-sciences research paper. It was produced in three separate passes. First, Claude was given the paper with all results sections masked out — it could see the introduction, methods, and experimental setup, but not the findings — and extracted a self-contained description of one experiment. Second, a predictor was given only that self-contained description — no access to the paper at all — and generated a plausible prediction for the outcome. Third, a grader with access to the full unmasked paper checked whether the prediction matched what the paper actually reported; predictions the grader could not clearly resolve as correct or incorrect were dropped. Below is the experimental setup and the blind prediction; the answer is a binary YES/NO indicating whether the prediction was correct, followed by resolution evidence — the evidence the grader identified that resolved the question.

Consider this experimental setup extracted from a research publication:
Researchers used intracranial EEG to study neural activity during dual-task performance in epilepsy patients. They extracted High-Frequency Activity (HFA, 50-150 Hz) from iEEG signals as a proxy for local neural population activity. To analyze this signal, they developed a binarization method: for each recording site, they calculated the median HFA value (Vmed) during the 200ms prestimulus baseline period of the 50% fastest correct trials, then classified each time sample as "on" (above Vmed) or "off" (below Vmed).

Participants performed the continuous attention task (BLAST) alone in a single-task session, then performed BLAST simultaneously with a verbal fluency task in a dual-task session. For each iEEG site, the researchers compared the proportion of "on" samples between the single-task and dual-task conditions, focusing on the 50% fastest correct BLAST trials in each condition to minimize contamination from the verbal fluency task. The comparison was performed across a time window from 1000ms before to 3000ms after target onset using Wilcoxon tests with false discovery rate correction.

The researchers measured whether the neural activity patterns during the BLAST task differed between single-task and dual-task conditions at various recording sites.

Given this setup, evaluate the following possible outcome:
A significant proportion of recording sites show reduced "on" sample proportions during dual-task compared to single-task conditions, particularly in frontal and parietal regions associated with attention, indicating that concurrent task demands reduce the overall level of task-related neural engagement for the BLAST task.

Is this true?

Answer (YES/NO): NO